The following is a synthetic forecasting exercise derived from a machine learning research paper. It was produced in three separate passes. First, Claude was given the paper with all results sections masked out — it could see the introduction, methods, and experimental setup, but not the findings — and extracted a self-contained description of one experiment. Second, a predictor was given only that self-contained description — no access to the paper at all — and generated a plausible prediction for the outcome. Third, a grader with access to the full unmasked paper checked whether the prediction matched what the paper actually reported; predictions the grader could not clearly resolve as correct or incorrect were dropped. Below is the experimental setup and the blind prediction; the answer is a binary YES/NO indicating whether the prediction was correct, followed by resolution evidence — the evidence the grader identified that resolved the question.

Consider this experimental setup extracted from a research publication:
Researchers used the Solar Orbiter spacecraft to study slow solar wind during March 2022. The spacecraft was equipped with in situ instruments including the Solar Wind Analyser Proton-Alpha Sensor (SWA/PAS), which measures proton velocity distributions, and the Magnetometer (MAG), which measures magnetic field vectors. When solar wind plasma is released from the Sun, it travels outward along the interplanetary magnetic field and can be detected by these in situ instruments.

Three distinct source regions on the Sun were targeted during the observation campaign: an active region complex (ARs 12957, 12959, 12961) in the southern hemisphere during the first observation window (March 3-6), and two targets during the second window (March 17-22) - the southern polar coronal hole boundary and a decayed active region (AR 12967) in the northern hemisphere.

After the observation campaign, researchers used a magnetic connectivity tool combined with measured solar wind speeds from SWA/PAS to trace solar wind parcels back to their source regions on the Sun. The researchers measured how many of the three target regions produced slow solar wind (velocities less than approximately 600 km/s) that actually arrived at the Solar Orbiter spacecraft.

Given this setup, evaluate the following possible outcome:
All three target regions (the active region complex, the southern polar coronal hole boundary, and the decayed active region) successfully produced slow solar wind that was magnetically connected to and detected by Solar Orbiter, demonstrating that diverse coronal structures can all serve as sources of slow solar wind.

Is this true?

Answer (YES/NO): NO